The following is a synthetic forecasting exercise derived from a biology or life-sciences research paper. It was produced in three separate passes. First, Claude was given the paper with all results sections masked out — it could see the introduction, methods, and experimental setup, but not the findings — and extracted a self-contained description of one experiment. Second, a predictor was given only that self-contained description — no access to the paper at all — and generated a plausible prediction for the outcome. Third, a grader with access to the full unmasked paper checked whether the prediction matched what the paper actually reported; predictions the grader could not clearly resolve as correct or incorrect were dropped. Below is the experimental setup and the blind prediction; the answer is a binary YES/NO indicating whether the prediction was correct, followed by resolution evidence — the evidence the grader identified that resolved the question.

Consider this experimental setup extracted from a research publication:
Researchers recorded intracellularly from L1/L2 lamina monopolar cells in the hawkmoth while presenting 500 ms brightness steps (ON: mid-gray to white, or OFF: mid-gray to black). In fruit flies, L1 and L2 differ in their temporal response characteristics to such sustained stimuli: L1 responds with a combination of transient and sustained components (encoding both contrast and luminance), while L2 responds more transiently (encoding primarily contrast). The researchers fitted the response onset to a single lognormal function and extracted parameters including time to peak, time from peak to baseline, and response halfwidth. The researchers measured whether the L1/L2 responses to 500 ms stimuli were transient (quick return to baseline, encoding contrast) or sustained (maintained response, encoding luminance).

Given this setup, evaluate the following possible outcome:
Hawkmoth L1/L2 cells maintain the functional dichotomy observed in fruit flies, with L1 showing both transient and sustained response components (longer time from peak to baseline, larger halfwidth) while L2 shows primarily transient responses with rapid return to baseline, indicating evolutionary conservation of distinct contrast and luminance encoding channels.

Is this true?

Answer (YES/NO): NO